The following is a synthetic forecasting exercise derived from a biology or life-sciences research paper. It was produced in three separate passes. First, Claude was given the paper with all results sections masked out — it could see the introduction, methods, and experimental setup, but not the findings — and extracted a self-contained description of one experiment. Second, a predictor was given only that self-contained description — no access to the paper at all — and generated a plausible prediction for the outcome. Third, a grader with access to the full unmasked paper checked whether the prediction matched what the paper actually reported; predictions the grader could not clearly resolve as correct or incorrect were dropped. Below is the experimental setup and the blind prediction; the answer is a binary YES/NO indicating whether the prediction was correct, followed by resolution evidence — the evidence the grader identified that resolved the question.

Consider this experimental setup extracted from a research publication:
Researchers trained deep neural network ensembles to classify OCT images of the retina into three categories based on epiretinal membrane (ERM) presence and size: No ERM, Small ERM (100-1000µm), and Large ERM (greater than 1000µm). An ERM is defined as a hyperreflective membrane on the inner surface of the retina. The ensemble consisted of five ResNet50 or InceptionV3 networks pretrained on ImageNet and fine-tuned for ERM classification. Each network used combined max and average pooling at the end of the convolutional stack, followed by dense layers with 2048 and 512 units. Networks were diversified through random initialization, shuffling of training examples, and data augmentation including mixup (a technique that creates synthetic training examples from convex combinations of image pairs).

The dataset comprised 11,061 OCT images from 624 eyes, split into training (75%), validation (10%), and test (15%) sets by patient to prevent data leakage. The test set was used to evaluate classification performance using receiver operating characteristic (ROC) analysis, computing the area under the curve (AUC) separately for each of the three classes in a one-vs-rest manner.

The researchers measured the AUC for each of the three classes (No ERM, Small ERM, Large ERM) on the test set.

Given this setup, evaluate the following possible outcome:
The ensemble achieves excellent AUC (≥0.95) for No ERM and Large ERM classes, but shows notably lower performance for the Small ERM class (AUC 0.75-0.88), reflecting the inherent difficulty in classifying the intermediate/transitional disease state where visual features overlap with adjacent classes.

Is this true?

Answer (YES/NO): NO